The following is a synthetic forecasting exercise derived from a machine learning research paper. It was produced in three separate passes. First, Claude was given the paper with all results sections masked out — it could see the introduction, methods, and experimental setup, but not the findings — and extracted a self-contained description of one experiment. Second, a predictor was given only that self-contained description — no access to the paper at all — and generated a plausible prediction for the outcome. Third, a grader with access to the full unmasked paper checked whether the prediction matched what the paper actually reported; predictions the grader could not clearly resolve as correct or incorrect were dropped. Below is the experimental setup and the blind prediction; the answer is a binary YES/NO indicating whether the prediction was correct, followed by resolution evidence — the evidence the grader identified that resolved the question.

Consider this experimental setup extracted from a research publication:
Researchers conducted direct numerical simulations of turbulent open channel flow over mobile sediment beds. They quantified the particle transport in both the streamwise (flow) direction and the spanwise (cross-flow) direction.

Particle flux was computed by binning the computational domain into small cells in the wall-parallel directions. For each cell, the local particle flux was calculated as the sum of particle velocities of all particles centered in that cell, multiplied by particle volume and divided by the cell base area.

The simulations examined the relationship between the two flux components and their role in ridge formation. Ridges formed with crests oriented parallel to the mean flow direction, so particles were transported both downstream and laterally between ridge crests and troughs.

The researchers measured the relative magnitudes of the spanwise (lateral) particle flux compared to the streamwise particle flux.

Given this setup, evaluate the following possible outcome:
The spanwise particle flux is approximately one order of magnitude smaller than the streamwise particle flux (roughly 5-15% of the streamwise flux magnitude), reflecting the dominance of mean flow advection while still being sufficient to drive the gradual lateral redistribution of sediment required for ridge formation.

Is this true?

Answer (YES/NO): NO